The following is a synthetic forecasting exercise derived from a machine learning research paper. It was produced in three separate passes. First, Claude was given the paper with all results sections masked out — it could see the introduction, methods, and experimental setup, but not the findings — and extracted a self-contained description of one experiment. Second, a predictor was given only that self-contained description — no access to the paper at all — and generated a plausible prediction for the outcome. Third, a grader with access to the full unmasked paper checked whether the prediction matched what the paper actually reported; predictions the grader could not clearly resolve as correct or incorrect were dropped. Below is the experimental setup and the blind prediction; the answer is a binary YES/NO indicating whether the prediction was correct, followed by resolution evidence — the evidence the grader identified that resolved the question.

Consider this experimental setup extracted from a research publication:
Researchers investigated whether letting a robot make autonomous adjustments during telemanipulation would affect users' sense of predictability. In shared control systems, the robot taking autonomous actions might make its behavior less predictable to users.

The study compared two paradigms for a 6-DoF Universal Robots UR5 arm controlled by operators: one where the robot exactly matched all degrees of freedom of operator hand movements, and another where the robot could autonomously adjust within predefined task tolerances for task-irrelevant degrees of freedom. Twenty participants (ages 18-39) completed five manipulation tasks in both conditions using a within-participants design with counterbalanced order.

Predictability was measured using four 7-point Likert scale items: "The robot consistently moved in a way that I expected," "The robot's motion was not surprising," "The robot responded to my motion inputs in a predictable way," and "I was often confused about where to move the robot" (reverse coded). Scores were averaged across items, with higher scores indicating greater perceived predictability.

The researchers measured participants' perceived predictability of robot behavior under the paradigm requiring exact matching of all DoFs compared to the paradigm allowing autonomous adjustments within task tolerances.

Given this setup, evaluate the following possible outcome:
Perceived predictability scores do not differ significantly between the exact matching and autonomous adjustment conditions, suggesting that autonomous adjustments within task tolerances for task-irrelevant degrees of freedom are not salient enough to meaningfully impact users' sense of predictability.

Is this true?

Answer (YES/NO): NO